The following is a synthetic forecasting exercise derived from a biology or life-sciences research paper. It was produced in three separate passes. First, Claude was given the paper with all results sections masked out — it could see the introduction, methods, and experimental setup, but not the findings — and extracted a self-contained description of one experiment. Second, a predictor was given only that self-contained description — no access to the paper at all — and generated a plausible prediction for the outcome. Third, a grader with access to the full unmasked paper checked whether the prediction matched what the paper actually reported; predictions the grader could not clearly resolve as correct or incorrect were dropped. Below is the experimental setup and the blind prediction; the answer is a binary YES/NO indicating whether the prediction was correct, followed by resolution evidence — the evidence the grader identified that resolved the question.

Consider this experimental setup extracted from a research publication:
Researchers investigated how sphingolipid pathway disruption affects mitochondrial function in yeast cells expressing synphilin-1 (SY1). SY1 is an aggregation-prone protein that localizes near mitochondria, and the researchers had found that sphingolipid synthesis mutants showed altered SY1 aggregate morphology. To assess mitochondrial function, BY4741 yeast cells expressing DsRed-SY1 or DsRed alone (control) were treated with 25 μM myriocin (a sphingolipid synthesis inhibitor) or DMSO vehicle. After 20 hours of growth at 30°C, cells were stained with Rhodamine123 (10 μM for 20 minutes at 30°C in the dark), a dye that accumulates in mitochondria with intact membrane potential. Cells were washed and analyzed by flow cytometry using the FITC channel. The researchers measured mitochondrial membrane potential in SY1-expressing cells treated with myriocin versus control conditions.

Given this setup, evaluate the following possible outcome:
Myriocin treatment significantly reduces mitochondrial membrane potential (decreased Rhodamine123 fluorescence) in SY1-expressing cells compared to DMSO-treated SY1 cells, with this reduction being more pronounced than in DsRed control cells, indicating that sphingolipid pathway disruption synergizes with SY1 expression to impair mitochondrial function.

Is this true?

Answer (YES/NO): YES